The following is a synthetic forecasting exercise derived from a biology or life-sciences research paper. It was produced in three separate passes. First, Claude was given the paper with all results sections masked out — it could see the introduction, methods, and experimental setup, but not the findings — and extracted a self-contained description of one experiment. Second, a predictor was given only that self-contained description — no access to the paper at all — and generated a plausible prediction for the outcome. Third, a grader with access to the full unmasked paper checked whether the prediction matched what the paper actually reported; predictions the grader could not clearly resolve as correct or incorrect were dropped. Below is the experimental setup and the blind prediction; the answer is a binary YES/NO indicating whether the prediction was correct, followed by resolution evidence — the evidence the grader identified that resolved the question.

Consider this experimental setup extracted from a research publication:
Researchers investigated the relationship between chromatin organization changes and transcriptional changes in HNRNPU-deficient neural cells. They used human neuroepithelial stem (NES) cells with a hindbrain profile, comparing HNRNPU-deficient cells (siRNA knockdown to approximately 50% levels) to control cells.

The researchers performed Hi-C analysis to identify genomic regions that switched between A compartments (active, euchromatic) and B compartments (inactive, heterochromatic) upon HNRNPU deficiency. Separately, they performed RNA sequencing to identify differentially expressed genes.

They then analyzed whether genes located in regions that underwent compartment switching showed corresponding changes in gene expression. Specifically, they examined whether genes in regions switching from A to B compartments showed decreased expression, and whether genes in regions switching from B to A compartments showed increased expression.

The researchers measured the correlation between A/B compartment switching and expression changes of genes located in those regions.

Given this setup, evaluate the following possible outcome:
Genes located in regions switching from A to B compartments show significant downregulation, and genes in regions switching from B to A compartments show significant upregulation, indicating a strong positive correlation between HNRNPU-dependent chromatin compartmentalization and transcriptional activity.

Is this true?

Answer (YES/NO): NO